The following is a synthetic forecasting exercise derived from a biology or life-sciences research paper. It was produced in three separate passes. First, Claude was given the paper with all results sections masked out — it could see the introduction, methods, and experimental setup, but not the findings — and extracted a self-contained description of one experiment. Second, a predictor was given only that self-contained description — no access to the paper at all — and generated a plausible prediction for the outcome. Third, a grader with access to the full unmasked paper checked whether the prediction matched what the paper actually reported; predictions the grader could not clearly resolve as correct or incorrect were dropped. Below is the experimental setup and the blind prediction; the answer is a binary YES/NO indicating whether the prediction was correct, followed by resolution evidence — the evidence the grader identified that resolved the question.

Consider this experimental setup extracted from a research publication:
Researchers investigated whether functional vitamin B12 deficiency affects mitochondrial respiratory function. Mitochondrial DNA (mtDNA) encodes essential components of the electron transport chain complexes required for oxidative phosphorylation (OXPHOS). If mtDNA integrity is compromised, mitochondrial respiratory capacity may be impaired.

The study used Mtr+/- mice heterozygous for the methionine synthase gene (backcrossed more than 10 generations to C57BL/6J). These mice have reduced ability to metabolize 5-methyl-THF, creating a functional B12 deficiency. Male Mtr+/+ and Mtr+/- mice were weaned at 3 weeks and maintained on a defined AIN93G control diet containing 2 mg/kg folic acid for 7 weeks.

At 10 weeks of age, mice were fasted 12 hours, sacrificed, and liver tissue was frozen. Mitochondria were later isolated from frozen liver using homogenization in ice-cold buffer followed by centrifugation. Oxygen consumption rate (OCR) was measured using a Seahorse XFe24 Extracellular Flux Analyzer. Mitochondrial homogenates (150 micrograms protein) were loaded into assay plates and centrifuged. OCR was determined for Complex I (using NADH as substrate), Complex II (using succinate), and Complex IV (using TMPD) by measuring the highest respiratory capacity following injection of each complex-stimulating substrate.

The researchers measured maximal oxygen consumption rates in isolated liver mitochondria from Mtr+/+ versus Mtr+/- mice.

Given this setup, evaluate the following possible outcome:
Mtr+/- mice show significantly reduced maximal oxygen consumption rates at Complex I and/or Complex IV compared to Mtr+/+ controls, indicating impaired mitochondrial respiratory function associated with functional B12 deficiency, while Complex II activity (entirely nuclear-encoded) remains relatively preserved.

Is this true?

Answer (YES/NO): YES